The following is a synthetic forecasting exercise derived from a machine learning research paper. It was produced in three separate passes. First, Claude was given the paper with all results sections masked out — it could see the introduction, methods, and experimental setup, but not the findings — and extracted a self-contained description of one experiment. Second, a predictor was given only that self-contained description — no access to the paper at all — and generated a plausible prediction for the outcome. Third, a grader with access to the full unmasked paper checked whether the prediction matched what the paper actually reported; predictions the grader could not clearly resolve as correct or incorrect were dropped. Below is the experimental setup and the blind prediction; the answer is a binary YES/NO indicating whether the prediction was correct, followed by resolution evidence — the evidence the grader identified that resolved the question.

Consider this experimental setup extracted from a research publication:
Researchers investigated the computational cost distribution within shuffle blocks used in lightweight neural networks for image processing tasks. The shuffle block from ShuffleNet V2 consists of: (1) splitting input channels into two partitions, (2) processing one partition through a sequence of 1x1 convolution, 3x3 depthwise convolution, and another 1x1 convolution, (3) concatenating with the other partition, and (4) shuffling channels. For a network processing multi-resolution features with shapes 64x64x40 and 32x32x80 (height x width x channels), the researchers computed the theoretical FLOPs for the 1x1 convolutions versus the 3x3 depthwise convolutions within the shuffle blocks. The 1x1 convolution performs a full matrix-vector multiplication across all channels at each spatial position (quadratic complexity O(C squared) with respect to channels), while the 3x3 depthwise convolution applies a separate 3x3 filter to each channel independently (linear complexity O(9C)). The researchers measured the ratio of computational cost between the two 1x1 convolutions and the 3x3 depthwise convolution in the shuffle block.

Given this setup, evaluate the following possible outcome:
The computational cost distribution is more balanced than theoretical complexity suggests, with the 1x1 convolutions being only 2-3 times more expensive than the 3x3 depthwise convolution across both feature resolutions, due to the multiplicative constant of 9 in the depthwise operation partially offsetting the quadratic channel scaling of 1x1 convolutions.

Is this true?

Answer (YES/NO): NO